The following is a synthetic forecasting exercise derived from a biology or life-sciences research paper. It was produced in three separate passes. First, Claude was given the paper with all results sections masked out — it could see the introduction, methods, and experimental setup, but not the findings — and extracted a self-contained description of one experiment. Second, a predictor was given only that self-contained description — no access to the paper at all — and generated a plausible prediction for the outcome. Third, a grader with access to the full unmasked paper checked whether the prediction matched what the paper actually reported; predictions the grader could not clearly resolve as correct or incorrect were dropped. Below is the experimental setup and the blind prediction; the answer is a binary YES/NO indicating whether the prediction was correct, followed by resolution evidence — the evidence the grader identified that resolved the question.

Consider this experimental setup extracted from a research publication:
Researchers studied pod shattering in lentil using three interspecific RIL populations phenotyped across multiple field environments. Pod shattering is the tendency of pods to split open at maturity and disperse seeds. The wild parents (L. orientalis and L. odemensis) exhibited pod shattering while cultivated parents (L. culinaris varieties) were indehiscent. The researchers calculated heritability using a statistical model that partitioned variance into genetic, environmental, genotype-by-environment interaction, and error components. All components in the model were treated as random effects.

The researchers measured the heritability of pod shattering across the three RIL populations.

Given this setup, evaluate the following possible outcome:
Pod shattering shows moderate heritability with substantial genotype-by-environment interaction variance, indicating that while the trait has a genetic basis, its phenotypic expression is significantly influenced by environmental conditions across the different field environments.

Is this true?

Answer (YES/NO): NO